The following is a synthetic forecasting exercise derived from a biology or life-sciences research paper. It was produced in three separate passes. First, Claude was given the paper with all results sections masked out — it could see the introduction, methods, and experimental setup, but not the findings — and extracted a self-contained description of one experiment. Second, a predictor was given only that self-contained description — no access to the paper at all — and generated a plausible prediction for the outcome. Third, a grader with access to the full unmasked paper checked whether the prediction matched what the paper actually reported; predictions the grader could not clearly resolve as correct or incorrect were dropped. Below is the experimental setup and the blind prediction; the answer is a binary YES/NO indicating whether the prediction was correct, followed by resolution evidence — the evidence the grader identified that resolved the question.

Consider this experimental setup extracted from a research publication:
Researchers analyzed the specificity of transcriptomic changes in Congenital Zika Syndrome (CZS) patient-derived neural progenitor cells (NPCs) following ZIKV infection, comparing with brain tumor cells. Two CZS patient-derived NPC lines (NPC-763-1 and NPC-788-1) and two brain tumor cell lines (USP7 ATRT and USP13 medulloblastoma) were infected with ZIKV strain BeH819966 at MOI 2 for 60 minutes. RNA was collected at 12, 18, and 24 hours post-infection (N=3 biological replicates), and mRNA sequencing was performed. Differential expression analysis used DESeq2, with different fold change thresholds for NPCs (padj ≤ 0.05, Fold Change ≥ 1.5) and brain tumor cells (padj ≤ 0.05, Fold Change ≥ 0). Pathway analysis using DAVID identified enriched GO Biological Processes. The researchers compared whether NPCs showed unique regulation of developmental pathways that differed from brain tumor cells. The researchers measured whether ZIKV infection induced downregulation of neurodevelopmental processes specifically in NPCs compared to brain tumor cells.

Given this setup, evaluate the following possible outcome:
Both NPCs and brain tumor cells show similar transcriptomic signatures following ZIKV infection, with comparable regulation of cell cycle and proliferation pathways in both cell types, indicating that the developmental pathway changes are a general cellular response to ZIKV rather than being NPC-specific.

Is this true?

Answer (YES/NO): NO